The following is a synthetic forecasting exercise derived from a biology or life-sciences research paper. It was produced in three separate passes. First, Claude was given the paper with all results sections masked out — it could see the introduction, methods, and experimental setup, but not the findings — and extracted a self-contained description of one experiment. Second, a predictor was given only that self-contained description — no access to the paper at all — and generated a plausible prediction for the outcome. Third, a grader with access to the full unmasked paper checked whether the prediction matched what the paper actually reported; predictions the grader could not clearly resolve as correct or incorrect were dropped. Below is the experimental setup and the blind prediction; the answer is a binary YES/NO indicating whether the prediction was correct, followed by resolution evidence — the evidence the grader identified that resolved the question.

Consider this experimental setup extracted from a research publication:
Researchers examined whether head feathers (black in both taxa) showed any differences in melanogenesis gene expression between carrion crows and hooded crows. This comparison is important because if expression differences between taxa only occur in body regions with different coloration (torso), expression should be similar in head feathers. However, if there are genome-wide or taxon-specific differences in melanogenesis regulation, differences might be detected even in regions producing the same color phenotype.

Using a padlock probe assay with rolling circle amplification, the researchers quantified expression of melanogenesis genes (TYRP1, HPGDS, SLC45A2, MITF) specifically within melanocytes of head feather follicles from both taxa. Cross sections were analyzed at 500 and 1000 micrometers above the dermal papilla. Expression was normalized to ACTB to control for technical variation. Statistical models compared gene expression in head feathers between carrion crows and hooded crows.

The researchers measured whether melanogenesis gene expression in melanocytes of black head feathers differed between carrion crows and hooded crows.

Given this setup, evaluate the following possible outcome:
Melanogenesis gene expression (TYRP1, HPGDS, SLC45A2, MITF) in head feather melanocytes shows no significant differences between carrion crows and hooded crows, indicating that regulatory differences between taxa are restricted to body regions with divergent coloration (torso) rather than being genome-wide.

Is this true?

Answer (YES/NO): NO